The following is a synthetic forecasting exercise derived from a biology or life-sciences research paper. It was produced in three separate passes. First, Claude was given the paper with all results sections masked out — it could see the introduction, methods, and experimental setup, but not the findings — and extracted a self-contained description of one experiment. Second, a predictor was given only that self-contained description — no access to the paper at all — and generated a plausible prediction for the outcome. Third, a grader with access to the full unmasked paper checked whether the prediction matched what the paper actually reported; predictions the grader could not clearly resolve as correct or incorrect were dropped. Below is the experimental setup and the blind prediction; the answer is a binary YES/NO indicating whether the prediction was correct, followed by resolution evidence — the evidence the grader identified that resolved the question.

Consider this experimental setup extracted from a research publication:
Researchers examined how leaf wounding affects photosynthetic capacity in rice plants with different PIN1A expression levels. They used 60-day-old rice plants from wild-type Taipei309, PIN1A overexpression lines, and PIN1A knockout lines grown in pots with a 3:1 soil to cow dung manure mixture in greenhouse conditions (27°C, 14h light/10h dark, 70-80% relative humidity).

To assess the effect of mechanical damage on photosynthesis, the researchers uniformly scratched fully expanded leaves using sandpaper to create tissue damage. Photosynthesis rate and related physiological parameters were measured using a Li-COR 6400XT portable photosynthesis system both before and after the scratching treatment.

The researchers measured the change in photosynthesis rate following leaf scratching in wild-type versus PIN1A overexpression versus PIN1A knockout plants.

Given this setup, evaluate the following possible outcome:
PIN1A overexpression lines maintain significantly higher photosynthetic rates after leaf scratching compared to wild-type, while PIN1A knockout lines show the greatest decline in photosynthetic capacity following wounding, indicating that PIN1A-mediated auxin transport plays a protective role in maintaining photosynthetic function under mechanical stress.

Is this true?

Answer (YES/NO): NO